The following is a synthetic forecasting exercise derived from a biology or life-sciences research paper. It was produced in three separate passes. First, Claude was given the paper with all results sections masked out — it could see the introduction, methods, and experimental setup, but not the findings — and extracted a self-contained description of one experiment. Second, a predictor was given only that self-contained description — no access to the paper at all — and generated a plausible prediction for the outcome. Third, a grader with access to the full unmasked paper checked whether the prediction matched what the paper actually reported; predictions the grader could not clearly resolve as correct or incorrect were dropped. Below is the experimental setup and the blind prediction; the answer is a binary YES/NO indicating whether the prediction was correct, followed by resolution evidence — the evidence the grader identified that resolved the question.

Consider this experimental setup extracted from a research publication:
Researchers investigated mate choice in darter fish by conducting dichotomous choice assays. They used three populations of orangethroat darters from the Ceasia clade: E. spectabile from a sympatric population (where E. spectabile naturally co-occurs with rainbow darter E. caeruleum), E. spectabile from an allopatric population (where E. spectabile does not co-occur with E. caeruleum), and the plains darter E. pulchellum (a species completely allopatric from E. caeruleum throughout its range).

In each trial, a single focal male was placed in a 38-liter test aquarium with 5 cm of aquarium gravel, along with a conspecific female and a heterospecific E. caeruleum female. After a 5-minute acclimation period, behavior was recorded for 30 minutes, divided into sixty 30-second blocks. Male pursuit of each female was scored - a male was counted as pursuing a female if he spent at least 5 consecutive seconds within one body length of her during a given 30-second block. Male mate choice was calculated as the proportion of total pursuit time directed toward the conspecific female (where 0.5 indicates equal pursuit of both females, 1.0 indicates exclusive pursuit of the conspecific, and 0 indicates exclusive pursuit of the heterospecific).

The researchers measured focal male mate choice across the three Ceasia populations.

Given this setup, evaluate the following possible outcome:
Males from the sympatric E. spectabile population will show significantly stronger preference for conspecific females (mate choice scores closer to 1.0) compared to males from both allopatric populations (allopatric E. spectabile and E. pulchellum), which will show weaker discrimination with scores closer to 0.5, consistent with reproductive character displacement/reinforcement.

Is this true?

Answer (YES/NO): YES